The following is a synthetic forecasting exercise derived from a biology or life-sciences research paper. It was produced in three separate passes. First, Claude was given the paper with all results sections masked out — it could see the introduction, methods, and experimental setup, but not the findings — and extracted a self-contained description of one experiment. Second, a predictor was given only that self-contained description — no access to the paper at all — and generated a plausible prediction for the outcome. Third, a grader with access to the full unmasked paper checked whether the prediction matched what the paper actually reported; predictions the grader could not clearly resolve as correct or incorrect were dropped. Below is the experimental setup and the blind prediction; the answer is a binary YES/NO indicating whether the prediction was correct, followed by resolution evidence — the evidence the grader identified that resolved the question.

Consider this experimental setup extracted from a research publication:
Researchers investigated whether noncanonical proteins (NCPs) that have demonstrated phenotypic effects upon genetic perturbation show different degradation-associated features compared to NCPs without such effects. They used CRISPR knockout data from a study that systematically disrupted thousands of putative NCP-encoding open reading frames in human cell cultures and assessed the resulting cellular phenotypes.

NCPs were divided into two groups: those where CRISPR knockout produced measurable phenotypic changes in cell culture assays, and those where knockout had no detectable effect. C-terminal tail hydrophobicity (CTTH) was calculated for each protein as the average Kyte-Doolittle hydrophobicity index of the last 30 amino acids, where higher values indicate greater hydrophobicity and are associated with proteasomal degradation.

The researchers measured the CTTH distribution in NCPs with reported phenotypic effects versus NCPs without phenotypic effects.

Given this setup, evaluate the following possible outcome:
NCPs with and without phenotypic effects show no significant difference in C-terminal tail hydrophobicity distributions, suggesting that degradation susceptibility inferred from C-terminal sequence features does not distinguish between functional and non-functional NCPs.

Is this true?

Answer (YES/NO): NO